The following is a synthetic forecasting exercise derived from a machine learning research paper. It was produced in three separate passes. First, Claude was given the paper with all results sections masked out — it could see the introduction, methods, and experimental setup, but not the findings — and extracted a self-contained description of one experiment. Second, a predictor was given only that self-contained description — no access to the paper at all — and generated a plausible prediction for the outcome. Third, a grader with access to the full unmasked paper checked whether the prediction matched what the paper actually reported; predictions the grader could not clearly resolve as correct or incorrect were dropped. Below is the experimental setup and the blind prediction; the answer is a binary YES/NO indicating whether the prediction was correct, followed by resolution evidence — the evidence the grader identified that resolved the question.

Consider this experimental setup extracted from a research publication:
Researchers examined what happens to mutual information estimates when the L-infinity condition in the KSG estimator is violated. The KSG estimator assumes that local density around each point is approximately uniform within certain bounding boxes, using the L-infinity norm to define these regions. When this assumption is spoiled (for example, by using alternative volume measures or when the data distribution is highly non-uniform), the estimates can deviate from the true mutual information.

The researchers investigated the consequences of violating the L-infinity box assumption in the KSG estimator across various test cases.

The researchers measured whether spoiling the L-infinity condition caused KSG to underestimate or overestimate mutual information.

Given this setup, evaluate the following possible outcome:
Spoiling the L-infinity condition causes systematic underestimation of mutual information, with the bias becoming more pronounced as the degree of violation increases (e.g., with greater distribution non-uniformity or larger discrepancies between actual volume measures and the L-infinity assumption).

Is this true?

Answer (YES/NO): NO